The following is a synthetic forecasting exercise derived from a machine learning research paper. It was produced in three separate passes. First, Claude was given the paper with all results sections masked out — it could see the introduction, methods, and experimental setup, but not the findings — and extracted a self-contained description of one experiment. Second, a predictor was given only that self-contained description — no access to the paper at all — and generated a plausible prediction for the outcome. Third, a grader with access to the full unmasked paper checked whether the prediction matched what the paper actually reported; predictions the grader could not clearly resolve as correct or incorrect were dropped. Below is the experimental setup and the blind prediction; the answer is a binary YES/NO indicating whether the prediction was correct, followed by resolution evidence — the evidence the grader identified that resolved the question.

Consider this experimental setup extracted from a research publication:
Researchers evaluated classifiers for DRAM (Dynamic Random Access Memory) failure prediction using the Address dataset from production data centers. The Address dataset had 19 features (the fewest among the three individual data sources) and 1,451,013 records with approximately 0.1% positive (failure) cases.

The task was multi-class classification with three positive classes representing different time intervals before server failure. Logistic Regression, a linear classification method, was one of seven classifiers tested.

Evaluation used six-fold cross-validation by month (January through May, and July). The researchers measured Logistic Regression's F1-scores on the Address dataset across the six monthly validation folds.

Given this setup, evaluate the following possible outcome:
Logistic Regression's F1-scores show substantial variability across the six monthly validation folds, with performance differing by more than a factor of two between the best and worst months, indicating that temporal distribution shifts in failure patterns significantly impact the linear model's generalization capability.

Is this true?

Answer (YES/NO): YES